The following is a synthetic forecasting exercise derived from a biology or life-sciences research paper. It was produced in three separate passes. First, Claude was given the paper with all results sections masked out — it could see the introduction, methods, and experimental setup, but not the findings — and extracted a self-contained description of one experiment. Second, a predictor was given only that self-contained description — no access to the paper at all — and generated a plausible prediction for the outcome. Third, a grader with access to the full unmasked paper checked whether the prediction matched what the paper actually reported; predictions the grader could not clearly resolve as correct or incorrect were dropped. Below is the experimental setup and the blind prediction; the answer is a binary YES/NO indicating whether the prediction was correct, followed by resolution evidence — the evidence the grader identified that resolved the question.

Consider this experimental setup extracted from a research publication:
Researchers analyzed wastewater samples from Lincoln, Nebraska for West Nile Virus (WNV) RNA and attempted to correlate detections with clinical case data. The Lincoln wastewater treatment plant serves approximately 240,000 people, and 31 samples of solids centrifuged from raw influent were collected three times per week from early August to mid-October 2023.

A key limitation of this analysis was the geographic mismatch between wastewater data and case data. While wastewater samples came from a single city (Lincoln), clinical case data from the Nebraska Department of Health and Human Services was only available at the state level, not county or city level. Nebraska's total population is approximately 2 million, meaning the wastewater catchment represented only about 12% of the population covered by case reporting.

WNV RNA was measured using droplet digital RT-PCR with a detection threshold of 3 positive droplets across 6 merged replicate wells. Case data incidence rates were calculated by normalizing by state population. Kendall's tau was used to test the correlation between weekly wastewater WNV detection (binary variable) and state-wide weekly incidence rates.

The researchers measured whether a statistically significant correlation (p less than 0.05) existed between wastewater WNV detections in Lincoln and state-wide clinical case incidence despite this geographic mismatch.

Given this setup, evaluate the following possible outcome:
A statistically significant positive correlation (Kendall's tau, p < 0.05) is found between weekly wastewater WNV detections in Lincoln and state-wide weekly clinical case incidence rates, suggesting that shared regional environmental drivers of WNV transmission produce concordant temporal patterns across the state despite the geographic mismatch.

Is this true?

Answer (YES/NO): NO